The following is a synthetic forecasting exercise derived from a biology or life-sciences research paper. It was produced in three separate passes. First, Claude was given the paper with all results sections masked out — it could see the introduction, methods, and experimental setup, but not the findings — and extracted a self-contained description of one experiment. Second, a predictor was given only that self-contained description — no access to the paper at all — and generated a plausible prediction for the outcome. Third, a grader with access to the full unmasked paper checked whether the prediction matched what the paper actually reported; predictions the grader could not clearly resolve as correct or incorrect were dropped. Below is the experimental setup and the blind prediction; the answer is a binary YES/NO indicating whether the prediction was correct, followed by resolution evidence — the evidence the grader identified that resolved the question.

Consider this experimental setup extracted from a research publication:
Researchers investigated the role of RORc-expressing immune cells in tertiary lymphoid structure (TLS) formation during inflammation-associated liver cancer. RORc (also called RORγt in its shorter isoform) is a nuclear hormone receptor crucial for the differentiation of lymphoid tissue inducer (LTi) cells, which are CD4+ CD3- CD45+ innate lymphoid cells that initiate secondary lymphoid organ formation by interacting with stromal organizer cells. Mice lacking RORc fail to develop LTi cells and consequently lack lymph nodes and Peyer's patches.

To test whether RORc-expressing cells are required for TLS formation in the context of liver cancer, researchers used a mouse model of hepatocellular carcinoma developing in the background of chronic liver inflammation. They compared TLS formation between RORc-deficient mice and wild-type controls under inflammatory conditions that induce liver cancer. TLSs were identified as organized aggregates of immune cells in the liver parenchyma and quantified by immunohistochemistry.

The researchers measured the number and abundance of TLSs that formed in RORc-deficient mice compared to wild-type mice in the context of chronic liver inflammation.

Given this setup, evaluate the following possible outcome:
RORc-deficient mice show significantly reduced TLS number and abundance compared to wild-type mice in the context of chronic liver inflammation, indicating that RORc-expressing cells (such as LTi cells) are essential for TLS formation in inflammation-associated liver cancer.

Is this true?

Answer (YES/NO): NO